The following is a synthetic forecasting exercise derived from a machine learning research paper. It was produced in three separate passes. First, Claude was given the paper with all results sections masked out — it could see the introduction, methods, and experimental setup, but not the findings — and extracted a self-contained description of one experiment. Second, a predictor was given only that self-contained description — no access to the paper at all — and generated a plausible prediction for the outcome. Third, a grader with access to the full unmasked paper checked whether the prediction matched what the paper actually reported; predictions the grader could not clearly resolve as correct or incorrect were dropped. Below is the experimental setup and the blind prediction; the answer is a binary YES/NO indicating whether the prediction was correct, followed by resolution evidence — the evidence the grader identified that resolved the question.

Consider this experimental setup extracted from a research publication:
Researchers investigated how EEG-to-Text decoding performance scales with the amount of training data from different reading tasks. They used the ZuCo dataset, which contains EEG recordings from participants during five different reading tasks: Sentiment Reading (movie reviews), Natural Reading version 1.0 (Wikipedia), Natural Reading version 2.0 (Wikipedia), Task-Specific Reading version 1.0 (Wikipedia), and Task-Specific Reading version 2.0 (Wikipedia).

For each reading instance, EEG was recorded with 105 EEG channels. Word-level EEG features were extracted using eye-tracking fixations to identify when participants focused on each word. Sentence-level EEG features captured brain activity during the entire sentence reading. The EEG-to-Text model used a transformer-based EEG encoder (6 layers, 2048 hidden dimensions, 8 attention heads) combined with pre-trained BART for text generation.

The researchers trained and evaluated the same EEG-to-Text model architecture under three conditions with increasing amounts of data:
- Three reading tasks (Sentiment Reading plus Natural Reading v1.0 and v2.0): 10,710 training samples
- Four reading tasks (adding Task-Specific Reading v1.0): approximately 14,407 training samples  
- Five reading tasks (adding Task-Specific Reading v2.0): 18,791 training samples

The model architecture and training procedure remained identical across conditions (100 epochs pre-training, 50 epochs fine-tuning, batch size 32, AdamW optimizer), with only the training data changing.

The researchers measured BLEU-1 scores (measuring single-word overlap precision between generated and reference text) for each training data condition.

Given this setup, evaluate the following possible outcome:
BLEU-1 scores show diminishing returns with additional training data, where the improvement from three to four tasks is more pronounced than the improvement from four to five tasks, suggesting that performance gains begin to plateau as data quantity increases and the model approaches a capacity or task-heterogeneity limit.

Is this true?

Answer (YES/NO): NO